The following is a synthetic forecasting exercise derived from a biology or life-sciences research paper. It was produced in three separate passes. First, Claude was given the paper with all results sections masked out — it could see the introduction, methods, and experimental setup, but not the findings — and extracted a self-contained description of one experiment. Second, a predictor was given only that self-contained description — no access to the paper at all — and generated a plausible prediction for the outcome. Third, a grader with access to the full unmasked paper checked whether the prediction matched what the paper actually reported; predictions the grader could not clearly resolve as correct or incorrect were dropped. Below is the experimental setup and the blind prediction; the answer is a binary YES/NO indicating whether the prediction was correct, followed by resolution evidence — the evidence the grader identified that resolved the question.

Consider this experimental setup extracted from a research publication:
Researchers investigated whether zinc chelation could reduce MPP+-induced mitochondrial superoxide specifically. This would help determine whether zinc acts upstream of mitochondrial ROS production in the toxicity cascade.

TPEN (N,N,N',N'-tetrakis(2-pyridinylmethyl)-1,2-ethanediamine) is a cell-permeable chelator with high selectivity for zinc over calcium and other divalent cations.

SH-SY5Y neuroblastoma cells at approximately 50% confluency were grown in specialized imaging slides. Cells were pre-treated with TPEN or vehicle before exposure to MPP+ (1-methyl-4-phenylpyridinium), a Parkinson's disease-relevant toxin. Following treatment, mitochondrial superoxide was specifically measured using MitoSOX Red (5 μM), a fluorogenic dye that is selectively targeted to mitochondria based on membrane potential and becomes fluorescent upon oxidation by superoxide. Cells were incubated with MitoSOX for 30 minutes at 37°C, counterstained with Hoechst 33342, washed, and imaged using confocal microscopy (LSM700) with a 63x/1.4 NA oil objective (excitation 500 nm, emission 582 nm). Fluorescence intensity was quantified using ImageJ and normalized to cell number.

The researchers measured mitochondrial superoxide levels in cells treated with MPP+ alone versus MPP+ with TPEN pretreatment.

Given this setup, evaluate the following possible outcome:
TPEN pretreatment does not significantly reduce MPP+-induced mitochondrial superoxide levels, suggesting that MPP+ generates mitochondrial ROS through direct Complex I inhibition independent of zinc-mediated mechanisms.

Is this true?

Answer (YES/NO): NO